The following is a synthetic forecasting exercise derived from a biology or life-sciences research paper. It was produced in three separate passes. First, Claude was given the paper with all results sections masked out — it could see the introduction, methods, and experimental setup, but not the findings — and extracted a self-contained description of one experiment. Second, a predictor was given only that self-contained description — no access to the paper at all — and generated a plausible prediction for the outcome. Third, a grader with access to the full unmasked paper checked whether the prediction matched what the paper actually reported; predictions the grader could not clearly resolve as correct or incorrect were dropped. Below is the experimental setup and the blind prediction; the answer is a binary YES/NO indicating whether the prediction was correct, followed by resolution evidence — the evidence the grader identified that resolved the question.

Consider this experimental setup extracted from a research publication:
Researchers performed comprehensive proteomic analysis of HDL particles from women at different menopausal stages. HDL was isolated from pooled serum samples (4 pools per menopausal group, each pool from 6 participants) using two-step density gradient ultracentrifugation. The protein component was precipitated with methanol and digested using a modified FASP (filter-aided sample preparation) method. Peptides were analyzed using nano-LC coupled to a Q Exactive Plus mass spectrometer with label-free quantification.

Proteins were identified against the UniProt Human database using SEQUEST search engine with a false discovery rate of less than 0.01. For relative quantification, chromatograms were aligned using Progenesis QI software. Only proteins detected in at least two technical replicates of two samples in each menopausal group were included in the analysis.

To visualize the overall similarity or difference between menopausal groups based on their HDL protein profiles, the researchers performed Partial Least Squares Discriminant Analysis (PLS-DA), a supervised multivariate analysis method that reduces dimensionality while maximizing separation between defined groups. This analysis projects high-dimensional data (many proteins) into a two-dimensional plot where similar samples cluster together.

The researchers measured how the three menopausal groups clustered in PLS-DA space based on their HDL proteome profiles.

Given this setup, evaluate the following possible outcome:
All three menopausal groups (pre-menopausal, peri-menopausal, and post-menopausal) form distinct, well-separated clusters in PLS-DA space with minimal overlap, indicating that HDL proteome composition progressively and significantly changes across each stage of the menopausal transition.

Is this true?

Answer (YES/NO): NO